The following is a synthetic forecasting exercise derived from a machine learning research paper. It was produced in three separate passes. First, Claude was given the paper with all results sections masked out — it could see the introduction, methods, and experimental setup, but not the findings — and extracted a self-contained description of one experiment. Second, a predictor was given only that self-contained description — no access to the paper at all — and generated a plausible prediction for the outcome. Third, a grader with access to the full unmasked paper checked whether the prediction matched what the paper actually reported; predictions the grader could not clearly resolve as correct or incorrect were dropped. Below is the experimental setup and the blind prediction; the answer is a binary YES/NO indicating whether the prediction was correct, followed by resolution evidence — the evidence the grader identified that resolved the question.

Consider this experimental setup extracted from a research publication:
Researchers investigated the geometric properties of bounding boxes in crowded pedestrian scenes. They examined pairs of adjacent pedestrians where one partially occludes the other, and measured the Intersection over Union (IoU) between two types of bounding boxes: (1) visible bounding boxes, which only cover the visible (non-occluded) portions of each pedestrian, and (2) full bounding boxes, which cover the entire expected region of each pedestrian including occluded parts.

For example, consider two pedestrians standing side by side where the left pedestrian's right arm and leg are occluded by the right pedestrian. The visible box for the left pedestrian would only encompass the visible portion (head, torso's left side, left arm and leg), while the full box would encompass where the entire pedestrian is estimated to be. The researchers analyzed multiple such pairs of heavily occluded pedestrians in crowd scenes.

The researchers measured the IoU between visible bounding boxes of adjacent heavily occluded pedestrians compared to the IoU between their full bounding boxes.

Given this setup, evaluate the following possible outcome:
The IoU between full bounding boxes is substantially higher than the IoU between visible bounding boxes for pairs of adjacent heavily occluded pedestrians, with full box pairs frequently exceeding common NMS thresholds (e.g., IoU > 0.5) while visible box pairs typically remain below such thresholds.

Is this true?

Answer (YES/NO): YES